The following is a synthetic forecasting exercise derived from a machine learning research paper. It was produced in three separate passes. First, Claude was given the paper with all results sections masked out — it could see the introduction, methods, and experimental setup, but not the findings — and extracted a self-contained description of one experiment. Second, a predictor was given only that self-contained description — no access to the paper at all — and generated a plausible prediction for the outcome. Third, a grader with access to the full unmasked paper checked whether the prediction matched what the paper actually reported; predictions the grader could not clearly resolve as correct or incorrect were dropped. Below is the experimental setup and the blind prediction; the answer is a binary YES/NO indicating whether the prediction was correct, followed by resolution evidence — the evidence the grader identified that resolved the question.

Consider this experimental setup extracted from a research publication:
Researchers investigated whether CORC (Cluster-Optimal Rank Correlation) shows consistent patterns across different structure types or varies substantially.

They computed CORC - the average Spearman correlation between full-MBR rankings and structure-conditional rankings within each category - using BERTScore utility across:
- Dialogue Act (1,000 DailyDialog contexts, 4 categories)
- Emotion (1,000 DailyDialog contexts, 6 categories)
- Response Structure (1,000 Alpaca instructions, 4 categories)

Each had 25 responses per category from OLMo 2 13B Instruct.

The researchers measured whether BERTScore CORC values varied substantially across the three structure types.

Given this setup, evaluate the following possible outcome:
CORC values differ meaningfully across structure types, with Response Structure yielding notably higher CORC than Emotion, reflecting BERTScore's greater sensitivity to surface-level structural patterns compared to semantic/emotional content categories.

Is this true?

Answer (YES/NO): NO